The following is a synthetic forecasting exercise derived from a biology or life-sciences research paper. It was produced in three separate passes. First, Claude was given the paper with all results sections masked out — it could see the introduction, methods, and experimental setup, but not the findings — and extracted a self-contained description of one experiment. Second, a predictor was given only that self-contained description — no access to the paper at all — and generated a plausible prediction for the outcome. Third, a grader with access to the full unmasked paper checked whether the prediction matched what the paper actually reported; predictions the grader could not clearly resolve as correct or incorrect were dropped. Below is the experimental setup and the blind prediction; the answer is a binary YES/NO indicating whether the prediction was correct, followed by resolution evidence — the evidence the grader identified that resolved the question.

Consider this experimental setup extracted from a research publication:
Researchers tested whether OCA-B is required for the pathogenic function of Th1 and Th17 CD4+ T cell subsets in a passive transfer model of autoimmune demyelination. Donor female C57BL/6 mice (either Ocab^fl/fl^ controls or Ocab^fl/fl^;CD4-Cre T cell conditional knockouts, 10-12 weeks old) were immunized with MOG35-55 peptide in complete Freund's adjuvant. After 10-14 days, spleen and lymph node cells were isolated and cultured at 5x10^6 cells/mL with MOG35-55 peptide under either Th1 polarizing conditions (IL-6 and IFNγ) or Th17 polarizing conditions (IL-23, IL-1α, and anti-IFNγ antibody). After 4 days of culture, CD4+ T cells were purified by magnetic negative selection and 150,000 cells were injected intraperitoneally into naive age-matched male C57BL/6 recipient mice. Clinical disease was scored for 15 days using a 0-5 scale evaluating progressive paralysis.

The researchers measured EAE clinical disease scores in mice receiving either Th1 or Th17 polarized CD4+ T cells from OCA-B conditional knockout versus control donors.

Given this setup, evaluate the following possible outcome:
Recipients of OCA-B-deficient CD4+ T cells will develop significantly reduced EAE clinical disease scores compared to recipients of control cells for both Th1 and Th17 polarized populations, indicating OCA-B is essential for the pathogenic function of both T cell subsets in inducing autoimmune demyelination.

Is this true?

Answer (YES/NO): YES